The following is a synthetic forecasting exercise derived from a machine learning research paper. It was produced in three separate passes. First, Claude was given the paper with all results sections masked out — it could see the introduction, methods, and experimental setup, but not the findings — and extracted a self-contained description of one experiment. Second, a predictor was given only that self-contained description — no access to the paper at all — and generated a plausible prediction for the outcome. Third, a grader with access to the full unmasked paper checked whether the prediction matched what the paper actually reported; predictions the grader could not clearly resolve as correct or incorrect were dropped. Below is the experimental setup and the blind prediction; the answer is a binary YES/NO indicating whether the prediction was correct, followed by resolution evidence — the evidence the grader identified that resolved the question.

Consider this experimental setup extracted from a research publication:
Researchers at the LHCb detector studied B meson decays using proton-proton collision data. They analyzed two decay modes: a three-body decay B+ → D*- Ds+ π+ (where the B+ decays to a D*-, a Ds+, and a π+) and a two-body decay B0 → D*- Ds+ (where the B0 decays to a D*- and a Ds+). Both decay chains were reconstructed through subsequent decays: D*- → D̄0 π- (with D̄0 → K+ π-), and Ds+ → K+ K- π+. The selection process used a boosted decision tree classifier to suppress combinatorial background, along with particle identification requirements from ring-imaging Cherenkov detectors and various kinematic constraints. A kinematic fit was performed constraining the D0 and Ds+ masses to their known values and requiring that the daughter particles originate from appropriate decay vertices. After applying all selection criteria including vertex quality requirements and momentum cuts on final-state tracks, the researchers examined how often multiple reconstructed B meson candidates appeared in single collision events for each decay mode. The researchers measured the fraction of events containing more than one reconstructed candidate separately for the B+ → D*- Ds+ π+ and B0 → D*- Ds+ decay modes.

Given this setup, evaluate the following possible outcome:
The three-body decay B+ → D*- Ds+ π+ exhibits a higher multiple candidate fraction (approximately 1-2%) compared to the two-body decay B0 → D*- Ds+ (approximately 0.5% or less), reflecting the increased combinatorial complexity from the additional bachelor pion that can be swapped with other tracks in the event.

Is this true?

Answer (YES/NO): NO